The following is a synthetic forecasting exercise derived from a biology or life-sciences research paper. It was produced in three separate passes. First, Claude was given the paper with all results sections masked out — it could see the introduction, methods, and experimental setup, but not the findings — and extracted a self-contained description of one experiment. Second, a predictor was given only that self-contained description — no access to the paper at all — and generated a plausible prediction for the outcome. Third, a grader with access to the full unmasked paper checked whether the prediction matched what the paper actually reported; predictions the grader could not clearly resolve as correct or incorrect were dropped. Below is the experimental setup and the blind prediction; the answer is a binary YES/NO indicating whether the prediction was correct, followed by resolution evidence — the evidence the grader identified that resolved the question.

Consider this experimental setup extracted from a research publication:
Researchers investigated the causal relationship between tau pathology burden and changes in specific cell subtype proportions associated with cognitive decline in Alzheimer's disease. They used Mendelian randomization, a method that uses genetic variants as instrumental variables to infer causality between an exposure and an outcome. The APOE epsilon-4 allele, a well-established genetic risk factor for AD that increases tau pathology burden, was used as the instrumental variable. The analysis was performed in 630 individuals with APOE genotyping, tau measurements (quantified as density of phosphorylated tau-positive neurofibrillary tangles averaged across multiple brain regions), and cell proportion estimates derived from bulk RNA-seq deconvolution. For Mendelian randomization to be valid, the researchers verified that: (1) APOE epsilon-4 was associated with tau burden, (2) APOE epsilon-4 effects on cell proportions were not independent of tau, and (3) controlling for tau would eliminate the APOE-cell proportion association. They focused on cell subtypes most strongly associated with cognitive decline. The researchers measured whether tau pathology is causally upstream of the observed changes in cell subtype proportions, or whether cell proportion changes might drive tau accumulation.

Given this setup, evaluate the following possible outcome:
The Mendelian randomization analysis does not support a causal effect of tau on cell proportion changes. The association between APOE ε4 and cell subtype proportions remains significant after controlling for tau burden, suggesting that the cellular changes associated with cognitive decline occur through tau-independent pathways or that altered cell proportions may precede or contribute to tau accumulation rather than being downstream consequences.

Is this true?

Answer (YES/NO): NO